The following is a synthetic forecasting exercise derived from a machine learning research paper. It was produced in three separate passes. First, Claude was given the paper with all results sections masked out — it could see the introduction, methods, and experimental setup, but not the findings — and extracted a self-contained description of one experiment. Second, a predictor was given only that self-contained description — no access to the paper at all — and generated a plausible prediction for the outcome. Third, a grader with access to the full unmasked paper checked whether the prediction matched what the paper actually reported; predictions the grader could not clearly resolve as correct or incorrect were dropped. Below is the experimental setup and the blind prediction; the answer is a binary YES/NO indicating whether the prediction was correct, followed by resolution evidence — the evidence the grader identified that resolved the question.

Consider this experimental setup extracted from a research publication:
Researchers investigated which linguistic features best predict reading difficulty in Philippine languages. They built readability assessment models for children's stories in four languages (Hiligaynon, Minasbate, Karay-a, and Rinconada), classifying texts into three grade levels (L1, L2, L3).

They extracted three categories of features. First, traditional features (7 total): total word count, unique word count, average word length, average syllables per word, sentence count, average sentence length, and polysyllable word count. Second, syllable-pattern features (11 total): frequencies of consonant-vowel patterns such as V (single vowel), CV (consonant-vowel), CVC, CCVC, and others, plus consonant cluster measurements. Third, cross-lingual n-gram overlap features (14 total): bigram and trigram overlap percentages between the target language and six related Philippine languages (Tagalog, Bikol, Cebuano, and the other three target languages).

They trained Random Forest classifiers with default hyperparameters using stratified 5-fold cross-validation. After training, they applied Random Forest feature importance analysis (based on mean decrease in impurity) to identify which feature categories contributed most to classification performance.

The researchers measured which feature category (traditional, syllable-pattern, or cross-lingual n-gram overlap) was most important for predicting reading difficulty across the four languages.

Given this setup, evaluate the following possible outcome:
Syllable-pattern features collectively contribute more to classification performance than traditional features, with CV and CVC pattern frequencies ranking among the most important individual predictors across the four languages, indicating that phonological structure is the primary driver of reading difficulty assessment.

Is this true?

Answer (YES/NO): NO